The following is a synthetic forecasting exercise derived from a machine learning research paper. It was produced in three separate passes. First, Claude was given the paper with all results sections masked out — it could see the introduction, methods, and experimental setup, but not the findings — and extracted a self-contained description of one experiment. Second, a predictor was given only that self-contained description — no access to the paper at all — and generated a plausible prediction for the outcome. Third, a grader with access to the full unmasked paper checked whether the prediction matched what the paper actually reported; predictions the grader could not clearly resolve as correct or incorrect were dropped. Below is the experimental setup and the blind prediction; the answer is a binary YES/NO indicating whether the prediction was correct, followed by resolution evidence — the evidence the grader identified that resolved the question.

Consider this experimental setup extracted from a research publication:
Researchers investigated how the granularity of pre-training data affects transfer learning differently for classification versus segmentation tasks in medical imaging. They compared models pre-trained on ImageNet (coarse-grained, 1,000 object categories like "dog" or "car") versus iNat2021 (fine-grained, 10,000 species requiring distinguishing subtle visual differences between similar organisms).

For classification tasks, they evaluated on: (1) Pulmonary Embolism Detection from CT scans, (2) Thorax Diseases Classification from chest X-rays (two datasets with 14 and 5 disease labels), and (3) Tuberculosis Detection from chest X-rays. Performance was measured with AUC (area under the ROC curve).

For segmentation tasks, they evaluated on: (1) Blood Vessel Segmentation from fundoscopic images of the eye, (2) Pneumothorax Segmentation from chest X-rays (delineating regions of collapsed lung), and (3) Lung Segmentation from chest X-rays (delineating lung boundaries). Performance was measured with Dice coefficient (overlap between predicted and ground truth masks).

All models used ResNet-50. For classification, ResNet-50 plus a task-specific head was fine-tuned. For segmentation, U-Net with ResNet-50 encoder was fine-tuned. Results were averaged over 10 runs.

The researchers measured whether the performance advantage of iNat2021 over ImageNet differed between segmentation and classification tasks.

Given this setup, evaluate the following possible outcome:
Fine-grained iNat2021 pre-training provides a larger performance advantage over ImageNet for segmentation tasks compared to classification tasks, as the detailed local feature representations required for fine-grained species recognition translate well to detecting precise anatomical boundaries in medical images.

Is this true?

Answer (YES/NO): YES